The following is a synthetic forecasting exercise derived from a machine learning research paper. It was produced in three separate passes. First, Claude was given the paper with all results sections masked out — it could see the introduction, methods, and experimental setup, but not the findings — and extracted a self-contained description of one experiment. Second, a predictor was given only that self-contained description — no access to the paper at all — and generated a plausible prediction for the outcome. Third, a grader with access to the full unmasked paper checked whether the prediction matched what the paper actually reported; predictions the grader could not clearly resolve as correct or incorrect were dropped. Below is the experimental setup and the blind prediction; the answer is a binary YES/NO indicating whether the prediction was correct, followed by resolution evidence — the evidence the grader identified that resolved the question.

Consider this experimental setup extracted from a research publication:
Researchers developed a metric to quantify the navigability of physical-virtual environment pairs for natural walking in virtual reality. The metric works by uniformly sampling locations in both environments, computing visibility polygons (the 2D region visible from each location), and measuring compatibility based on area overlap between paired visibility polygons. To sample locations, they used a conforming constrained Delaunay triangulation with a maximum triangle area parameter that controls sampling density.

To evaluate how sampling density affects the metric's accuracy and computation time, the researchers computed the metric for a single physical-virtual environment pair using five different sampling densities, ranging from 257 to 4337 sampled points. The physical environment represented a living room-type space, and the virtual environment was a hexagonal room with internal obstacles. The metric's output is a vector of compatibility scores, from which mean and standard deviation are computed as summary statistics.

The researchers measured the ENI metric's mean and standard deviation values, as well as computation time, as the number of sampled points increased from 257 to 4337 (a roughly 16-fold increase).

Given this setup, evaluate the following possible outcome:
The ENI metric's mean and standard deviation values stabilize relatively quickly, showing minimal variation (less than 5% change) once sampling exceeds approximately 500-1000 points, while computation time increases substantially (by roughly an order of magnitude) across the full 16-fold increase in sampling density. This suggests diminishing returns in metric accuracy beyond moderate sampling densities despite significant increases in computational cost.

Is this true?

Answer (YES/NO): NO